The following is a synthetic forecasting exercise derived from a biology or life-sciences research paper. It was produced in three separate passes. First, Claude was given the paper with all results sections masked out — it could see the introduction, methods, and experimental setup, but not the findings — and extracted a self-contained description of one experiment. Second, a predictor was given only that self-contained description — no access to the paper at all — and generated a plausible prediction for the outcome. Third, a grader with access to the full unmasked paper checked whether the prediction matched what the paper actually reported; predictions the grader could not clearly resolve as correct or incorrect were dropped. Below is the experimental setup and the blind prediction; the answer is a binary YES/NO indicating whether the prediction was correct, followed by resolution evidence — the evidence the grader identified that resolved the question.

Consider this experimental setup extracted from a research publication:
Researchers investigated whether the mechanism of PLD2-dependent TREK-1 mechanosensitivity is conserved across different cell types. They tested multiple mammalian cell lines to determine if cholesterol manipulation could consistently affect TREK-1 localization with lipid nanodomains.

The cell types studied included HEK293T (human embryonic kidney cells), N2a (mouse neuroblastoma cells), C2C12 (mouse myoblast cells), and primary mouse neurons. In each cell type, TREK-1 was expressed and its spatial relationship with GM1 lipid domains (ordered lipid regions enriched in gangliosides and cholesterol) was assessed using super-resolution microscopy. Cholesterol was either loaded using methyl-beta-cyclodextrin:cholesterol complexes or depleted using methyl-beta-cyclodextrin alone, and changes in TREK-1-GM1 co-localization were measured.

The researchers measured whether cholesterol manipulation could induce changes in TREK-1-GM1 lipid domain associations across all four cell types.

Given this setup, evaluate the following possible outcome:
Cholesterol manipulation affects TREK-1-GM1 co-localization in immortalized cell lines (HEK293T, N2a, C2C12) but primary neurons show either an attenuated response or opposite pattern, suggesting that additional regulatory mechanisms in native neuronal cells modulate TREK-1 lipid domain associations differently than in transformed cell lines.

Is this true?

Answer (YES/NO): NO